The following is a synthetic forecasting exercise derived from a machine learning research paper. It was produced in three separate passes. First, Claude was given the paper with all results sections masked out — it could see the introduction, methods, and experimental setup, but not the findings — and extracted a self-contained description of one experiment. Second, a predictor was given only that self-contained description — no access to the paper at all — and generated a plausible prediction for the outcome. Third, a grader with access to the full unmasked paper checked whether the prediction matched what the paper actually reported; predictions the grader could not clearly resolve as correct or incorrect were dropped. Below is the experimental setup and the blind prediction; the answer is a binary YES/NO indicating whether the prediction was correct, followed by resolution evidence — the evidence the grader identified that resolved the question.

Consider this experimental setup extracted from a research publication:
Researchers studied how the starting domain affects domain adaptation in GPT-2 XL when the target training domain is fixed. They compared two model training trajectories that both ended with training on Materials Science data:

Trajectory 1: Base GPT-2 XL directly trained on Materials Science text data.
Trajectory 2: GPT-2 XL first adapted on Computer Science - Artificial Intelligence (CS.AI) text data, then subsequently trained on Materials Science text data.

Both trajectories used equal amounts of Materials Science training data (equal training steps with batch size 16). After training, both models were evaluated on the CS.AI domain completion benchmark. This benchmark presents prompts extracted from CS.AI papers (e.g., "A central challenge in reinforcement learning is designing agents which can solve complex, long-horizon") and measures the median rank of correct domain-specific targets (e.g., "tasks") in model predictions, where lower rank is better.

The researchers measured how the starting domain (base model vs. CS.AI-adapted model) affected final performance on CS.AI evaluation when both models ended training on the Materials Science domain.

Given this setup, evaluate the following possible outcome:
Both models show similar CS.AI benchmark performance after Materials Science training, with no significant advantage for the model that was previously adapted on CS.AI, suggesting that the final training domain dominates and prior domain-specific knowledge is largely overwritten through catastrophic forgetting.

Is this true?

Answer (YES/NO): NO